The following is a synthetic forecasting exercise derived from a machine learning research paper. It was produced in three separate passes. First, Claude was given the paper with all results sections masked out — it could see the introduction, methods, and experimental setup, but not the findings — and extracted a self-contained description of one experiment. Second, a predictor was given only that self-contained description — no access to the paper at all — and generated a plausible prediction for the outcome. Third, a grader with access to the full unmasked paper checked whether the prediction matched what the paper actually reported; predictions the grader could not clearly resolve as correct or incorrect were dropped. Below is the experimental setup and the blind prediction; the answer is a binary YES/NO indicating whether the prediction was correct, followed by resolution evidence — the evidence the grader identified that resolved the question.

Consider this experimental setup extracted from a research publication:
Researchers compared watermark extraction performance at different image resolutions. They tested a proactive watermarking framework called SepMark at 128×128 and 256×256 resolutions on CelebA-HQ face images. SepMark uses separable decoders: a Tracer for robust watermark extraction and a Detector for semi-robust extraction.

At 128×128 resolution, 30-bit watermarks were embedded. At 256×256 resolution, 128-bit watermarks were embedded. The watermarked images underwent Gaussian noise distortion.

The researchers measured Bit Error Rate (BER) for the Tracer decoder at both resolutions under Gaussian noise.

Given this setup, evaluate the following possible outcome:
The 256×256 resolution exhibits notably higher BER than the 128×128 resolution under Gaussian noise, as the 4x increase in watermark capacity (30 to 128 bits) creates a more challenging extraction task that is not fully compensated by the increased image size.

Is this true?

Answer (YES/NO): NO